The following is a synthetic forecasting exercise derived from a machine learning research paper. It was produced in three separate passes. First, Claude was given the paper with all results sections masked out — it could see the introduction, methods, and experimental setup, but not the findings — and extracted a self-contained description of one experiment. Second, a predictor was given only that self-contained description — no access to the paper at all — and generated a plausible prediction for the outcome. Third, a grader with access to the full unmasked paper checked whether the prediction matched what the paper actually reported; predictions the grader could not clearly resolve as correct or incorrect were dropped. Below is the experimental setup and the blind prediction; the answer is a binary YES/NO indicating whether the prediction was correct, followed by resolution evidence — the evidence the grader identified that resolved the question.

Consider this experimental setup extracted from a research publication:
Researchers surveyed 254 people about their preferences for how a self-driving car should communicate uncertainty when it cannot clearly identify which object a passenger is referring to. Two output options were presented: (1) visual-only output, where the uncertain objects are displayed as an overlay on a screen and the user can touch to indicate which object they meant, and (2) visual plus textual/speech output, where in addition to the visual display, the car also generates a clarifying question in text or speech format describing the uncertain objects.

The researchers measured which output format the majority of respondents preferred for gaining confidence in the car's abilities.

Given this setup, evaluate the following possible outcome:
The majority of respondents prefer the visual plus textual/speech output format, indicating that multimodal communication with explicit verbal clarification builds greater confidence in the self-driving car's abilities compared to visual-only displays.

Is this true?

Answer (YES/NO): YES